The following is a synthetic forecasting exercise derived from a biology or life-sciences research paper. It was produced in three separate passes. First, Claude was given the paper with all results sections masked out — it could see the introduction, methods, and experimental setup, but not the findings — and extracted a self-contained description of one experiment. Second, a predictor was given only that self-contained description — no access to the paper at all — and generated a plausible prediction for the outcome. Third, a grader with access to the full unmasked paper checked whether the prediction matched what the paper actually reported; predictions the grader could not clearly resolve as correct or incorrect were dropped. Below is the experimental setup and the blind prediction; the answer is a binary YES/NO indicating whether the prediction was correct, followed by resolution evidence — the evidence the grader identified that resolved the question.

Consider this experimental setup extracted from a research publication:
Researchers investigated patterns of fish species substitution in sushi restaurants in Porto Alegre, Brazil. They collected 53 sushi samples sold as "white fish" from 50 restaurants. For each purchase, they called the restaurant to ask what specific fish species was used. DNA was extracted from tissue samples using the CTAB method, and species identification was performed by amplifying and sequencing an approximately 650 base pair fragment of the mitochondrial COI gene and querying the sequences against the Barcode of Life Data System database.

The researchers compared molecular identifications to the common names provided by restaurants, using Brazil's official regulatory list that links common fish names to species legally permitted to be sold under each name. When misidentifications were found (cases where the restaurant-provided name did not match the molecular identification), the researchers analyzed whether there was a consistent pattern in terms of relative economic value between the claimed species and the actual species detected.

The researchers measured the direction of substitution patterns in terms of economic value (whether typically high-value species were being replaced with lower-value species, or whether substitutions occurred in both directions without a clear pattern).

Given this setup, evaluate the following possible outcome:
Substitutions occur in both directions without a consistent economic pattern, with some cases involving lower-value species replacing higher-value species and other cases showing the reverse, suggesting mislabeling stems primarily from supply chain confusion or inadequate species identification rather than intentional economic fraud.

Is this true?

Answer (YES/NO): NO